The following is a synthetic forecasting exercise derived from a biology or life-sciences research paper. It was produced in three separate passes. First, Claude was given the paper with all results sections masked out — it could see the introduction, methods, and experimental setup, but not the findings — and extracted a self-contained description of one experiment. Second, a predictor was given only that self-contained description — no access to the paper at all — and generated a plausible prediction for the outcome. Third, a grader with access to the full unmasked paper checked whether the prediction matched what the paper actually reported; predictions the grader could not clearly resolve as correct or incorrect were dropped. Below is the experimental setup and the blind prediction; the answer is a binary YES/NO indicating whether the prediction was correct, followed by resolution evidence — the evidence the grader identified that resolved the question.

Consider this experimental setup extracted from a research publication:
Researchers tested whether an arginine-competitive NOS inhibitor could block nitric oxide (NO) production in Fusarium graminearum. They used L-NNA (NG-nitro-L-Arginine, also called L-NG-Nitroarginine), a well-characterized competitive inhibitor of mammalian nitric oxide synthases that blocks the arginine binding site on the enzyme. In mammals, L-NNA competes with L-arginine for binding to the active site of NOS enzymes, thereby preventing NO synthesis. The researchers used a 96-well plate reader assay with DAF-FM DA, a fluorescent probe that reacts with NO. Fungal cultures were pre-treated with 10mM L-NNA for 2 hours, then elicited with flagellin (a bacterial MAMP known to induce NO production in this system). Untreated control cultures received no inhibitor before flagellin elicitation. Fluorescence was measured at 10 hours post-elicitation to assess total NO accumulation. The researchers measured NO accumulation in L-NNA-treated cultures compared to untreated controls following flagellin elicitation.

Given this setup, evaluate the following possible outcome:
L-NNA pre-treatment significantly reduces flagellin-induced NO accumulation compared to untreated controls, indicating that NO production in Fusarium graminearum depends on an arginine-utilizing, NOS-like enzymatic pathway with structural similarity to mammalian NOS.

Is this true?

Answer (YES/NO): YES